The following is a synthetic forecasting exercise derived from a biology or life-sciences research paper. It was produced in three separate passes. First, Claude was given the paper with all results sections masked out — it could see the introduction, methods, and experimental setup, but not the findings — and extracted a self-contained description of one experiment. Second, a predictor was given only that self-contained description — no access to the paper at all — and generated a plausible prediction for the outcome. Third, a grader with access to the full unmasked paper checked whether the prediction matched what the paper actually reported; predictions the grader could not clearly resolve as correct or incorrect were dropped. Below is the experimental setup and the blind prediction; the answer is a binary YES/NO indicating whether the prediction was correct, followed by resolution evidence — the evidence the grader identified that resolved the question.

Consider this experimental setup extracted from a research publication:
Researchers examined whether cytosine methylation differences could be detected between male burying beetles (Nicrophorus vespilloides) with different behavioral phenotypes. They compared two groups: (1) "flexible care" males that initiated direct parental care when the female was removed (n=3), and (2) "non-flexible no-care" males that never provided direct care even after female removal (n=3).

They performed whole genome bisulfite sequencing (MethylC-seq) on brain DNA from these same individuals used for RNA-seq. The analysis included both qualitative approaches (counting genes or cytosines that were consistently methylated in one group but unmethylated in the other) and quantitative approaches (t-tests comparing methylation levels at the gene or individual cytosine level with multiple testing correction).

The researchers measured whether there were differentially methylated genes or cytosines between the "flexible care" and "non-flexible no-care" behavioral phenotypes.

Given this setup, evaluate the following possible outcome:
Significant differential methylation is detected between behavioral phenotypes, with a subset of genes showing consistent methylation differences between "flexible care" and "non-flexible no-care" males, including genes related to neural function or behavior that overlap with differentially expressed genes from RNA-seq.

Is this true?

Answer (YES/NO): NO